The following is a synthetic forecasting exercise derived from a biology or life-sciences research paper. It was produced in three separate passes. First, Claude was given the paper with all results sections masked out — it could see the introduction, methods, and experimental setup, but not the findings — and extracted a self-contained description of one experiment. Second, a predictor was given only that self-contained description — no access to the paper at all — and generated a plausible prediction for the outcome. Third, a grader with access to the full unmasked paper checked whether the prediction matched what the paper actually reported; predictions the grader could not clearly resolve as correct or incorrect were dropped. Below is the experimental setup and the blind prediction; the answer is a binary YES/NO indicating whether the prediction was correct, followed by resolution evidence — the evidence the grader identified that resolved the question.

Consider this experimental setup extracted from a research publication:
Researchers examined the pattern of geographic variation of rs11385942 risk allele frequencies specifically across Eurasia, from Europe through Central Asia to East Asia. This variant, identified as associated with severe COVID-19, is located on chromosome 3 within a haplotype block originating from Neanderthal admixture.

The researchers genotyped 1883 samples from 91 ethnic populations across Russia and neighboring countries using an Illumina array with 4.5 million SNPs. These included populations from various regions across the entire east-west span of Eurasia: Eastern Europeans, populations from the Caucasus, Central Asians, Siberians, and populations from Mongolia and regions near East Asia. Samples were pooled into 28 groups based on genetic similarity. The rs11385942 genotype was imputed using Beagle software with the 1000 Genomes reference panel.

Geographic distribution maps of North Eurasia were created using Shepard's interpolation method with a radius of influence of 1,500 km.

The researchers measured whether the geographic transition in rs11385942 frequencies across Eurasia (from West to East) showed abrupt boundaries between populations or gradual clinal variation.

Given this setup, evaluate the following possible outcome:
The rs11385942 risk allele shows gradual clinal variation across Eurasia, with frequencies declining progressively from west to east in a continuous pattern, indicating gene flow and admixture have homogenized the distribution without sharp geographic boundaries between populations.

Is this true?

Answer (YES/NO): YES